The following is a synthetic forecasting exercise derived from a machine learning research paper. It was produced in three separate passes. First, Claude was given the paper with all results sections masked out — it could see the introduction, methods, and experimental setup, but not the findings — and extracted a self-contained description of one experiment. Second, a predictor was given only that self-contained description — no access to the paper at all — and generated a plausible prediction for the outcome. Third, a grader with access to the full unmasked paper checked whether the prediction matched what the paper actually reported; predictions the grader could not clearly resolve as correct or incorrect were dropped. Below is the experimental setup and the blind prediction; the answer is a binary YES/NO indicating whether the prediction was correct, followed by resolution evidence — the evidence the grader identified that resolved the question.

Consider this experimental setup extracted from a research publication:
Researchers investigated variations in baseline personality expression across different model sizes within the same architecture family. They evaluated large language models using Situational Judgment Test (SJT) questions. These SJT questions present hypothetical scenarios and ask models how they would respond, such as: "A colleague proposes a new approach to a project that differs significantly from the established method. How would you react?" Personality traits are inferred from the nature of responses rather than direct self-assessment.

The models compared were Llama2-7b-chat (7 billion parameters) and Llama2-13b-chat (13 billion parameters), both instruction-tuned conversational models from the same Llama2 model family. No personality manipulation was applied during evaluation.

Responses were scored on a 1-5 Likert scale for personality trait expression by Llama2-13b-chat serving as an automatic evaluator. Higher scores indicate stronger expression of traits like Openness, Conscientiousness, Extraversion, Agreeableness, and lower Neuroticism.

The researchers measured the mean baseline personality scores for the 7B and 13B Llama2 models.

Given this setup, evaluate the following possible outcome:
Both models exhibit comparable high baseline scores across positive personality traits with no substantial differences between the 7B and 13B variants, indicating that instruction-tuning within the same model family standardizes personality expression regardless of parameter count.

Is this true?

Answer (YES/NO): NO